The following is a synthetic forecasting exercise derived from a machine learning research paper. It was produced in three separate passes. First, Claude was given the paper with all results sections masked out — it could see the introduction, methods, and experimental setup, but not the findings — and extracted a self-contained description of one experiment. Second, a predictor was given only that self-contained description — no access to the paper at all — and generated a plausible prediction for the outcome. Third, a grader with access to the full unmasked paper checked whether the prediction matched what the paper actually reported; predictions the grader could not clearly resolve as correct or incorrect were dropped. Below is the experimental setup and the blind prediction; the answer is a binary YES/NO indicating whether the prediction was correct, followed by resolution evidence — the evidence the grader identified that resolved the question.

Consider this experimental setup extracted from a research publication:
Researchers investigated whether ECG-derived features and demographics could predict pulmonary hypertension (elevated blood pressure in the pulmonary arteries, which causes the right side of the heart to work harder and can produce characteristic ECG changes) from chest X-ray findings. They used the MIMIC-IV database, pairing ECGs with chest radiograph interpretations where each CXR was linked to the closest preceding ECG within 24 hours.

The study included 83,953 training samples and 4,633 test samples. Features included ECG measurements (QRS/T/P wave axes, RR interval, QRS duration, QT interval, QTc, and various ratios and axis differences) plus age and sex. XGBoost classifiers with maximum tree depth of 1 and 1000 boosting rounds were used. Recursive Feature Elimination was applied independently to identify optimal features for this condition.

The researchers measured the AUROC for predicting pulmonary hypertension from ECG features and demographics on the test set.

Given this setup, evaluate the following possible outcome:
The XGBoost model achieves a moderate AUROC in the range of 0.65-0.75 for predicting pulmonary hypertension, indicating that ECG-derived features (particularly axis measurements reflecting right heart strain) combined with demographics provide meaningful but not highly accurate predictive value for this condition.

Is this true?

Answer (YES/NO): YES